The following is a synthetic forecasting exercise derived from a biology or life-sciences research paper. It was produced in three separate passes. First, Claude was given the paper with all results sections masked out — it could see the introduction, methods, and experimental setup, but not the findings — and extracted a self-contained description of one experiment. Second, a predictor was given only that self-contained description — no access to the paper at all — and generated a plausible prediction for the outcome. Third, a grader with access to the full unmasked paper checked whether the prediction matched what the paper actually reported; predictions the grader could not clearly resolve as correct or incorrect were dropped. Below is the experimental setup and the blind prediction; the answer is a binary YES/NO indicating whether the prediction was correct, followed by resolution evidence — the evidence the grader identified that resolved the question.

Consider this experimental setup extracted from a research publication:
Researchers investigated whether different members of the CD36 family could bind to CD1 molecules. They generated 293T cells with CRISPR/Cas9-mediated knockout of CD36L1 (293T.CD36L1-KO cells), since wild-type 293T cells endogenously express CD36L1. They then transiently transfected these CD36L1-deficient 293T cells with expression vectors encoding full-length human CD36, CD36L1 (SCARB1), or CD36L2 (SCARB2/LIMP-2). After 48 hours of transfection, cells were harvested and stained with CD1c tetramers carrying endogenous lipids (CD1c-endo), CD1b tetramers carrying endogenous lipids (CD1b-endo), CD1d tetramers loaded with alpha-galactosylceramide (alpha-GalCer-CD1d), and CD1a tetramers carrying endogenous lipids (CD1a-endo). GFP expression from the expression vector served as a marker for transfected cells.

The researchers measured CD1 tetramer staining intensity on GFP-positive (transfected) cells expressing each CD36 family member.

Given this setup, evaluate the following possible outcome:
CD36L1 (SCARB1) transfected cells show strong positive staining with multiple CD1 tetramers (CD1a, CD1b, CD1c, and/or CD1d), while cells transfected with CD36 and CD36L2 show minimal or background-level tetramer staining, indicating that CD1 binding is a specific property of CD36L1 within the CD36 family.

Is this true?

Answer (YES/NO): NO